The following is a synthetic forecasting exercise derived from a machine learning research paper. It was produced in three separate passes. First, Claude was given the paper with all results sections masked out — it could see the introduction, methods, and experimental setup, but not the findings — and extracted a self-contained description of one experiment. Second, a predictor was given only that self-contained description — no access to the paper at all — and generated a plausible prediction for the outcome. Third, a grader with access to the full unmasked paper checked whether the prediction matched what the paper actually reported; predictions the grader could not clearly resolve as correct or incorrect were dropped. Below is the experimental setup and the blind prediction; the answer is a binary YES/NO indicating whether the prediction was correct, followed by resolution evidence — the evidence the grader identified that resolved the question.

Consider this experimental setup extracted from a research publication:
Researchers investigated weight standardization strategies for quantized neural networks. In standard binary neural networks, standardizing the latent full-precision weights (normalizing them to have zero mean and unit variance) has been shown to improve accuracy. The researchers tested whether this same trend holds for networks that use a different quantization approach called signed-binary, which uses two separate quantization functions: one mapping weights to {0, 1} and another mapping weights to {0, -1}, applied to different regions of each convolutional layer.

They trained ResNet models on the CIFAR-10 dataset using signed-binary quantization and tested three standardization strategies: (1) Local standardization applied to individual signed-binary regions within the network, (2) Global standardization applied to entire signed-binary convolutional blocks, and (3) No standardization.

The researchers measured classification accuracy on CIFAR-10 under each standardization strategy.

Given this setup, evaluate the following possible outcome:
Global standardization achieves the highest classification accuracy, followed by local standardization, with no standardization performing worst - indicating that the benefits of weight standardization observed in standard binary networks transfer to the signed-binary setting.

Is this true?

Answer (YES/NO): NO